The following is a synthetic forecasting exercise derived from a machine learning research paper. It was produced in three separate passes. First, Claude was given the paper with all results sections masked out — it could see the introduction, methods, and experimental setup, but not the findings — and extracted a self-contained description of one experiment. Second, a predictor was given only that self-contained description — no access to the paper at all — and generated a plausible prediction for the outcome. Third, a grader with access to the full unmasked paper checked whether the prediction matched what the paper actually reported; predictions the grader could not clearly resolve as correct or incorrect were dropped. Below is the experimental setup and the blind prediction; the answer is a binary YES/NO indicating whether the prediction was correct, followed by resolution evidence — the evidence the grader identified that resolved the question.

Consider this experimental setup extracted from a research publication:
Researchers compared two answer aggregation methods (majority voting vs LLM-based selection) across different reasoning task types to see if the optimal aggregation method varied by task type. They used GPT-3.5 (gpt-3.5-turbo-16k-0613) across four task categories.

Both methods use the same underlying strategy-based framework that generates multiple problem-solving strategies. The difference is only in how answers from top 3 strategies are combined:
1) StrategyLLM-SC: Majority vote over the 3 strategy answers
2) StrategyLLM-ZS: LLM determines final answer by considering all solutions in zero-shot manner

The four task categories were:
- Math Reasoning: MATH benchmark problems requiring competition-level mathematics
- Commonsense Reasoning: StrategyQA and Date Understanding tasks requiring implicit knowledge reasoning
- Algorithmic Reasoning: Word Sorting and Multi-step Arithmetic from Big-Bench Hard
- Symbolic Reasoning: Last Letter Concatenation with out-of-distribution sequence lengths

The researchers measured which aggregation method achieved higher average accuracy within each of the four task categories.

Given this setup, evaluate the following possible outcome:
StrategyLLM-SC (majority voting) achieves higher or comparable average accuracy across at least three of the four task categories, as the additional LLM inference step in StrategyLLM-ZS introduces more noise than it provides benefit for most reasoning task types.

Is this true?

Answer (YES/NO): YES